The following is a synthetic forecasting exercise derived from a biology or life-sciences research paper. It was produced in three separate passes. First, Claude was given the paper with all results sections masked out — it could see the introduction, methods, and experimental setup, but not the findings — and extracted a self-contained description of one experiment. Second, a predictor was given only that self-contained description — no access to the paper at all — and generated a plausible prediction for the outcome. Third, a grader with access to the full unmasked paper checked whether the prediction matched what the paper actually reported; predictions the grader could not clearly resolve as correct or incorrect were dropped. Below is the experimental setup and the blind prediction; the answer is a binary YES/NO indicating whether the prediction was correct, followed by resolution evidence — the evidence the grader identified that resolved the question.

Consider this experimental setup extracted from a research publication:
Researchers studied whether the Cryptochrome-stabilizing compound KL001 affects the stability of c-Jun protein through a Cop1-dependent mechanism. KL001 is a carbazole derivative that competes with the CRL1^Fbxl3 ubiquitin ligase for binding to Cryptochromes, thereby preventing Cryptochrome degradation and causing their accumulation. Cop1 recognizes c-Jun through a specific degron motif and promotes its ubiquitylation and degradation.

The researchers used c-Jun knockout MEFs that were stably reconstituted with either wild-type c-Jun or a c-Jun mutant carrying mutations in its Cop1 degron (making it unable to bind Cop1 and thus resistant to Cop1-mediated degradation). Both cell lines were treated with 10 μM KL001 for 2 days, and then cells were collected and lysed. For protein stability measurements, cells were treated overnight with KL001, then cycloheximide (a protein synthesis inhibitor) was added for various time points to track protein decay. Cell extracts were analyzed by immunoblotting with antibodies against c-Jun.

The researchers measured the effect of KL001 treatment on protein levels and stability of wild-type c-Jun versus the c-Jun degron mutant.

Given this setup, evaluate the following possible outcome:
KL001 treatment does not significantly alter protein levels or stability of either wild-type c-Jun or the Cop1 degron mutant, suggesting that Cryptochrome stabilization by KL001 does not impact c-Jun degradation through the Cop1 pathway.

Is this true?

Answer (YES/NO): NO